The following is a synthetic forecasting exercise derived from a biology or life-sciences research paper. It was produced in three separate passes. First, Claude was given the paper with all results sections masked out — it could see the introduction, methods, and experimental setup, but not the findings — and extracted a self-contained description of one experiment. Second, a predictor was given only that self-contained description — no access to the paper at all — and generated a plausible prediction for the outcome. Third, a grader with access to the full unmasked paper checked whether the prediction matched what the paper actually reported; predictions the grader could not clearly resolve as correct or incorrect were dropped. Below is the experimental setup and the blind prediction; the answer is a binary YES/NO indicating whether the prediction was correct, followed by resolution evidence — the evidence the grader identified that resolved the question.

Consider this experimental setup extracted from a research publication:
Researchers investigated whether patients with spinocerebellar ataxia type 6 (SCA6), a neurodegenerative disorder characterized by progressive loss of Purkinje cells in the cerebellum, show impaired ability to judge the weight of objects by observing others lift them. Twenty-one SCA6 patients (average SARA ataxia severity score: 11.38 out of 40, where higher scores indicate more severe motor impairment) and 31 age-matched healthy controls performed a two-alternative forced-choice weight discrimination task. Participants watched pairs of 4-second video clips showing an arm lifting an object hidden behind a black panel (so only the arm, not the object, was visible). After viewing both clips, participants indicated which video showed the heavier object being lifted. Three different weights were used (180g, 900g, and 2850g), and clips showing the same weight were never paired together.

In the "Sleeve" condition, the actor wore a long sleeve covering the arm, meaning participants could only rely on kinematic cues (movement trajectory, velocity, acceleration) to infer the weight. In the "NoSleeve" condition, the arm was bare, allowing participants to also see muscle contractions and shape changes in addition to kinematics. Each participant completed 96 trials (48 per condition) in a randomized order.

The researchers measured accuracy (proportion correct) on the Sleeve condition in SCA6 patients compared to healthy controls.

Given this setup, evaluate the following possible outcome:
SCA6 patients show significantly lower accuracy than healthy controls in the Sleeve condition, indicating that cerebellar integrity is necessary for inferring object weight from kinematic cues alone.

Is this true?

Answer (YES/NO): YES